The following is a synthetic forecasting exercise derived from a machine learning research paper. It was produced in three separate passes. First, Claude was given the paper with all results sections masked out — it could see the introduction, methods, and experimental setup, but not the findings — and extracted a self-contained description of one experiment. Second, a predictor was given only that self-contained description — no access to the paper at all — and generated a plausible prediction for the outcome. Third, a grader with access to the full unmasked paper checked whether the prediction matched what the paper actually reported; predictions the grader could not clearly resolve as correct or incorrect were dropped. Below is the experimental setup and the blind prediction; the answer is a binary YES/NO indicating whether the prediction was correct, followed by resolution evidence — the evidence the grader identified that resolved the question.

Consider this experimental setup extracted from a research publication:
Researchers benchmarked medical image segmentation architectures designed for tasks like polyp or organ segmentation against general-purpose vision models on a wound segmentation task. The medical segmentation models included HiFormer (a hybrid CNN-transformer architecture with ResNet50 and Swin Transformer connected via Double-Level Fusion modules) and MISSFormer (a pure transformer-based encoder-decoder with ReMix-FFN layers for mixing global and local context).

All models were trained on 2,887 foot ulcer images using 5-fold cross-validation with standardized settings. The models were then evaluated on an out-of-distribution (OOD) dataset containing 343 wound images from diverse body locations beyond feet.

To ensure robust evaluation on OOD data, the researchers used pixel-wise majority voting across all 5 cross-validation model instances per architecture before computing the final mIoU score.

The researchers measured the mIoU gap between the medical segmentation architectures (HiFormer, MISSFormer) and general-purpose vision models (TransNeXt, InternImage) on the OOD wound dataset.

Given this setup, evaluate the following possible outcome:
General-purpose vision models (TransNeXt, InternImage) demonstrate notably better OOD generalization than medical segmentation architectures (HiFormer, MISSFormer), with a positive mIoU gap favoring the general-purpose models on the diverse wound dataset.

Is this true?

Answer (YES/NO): YES